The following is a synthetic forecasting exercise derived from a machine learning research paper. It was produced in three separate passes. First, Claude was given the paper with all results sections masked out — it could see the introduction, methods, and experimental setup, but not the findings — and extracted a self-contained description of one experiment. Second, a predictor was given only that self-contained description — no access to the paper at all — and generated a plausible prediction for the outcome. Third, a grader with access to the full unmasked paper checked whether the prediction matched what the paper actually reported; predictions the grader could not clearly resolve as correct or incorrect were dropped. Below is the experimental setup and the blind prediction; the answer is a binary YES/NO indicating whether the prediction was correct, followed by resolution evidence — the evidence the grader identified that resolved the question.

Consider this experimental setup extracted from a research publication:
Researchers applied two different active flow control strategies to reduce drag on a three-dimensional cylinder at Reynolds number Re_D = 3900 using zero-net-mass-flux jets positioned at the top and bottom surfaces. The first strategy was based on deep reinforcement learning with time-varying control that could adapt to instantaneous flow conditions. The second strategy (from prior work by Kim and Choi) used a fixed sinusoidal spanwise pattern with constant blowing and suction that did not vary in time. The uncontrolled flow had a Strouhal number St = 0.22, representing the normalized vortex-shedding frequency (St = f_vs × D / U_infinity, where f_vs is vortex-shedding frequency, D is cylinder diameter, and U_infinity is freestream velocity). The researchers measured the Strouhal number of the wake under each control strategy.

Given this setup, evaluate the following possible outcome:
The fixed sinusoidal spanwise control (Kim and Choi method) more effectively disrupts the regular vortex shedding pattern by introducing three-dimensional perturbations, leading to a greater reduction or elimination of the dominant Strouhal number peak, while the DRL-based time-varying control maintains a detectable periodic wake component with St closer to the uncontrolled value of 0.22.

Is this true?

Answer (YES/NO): NO